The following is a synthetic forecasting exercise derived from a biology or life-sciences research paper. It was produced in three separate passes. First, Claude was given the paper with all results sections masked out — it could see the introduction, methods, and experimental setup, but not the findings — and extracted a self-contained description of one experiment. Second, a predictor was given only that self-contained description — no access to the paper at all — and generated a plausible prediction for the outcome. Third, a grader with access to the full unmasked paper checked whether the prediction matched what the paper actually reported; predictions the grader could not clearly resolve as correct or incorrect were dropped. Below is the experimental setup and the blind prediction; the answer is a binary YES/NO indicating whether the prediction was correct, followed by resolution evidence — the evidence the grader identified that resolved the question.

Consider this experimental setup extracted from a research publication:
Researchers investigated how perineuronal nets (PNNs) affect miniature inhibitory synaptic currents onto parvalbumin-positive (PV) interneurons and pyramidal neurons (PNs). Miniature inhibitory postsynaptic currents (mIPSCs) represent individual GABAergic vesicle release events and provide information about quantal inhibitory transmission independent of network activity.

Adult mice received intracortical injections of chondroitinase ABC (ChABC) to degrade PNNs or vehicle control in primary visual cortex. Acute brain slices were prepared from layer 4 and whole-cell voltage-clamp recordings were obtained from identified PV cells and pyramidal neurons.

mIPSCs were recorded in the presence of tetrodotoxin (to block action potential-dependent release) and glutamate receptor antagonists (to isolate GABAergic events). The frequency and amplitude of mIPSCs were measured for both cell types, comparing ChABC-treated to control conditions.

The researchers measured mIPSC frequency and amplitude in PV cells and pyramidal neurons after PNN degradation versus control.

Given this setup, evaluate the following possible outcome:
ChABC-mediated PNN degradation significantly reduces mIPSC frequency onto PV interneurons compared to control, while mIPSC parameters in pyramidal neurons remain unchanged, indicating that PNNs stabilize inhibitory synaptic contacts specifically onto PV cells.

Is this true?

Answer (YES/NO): NO